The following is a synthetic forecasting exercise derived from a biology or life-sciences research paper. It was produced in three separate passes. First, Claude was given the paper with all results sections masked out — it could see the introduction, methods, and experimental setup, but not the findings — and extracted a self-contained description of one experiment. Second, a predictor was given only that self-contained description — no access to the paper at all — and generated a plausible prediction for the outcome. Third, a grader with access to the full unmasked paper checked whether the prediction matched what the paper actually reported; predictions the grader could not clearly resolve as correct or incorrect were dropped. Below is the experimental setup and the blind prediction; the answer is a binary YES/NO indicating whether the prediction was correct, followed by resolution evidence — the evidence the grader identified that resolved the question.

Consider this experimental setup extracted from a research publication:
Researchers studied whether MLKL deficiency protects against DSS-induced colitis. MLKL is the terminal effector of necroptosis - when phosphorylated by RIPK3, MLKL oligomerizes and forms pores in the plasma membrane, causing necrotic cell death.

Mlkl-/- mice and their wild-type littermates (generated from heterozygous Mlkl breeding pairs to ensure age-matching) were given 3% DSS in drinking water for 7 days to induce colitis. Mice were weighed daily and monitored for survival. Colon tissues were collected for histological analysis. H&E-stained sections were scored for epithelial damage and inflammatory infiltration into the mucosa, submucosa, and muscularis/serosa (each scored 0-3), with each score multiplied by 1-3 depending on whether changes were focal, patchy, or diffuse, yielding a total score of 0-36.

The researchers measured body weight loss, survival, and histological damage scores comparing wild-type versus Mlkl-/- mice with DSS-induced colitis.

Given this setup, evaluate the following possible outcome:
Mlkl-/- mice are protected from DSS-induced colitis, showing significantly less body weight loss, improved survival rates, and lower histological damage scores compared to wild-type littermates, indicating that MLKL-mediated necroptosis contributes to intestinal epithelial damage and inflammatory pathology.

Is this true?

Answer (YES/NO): YES